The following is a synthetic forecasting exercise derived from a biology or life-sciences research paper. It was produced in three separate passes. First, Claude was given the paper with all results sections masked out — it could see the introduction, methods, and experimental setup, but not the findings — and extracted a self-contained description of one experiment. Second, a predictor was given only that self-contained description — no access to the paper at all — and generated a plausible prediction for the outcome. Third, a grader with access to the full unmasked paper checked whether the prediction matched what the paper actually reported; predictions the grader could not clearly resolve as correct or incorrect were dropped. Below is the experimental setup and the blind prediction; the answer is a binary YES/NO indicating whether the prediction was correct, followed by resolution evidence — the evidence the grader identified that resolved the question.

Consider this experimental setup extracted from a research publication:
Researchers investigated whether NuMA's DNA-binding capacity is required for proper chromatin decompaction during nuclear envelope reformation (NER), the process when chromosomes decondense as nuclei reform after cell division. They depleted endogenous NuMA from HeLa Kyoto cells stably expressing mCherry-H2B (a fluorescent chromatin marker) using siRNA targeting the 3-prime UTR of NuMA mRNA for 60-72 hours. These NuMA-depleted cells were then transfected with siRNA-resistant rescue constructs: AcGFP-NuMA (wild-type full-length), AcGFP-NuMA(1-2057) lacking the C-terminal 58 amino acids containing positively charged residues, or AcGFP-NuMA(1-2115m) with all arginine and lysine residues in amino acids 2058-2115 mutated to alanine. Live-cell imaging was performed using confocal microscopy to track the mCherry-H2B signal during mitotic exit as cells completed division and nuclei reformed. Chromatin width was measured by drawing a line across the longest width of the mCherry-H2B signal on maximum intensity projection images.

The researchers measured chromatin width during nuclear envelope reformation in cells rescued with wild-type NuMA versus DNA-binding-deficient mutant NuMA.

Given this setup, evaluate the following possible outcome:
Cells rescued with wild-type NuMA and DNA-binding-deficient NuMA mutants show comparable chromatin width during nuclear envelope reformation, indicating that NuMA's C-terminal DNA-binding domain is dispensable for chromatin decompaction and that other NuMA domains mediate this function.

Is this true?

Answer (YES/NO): NO